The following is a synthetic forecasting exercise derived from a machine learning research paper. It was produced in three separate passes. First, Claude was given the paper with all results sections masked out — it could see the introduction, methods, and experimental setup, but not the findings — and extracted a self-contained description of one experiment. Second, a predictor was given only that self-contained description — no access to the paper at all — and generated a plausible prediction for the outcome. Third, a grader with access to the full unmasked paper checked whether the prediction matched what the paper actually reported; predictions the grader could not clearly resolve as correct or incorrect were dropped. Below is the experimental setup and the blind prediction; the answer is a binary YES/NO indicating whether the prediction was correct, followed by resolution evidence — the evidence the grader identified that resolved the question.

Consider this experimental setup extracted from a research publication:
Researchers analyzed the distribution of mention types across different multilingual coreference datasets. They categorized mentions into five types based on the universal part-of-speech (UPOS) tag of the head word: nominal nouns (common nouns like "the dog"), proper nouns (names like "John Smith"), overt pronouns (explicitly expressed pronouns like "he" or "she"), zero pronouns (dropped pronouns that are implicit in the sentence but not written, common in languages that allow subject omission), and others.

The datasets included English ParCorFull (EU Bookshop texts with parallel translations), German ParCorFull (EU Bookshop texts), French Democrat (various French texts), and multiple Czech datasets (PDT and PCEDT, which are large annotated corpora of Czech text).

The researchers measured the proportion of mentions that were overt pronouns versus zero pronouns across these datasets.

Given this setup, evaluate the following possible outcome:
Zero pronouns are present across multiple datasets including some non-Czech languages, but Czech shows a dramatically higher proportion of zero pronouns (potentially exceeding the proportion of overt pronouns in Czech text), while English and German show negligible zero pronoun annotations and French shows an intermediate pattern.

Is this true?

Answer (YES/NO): NO